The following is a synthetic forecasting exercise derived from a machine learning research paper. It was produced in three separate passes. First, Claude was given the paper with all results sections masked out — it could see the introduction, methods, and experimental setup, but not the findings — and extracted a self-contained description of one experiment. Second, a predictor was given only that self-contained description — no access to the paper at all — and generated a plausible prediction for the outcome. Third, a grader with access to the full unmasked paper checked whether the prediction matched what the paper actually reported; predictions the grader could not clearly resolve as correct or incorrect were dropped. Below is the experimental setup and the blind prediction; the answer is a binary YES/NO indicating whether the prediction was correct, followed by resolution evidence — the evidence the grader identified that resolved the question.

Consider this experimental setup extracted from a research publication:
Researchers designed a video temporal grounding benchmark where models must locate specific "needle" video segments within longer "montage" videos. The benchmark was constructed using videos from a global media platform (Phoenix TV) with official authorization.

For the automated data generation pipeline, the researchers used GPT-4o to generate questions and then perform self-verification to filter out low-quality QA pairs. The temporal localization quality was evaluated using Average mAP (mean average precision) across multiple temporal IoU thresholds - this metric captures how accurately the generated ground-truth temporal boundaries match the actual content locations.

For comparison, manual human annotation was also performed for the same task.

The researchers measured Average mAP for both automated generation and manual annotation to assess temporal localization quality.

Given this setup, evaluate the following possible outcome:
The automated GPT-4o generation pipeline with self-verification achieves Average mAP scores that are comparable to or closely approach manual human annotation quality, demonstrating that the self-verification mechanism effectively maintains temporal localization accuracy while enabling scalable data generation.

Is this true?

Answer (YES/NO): YES